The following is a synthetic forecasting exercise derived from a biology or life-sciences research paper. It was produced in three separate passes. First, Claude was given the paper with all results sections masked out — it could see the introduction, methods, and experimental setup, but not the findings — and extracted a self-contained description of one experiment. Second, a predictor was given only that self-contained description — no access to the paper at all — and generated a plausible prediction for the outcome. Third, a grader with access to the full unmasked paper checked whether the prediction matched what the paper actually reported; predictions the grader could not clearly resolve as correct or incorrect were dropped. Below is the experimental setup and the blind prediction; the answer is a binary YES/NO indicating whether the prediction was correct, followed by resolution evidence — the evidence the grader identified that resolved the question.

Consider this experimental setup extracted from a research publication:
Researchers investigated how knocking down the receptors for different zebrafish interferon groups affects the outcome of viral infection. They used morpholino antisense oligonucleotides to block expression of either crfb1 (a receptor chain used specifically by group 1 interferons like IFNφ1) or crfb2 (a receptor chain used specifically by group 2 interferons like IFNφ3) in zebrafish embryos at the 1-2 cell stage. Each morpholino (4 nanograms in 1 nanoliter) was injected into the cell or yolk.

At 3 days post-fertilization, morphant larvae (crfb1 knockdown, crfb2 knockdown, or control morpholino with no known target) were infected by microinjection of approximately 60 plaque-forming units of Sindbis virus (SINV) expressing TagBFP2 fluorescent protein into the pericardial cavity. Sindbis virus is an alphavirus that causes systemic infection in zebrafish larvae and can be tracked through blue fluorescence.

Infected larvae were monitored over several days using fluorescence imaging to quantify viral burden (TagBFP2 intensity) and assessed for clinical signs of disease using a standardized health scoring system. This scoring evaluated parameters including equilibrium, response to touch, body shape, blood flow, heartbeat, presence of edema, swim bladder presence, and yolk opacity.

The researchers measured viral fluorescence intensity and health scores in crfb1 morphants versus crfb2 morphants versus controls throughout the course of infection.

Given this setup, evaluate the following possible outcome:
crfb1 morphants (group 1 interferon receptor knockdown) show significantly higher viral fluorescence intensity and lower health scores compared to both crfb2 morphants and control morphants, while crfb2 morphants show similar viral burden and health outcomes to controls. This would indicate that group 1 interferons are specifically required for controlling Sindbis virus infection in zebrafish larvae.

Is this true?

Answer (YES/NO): NO